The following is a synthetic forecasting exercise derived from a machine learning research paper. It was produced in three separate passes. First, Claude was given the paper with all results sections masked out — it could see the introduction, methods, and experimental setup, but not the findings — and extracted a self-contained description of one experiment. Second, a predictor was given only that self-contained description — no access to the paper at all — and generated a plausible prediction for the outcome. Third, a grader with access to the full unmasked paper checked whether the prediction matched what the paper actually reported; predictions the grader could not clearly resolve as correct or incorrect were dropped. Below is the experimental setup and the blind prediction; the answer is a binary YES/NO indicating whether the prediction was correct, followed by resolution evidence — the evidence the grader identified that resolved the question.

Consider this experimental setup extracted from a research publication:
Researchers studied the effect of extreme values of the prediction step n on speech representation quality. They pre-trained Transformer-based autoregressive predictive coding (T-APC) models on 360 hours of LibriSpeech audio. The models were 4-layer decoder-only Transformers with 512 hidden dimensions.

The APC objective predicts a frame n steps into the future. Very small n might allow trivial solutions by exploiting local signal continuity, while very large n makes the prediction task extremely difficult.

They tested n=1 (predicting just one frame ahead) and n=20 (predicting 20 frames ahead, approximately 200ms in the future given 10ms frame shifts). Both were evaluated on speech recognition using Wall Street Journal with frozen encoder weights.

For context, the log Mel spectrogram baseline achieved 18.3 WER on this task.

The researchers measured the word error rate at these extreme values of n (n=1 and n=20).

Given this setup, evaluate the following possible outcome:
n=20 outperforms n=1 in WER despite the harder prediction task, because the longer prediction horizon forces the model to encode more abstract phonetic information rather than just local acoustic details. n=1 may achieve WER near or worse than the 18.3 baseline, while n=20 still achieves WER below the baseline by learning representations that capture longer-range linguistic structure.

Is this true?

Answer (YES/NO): NO